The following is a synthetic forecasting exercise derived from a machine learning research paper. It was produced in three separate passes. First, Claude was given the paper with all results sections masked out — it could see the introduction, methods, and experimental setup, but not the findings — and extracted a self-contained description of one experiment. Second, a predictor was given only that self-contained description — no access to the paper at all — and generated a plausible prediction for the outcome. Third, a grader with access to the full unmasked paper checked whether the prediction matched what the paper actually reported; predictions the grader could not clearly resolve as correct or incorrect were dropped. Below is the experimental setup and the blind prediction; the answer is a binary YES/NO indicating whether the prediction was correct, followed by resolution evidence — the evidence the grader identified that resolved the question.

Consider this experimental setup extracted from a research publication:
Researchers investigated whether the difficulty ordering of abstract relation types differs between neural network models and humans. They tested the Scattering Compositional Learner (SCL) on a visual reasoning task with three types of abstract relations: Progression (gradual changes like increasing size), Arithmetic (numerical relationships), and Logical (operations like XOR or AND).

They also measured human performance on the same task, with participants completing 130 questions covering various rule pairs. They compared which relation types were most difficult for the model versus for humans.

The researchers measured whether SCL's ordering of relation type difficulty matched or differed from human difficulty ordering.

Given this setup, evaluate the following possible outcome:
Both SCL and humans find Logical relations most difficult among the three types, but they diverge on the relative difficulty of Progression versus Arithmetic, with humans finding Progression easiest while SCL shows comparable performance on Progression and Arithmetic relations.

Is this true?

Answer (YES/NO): NO